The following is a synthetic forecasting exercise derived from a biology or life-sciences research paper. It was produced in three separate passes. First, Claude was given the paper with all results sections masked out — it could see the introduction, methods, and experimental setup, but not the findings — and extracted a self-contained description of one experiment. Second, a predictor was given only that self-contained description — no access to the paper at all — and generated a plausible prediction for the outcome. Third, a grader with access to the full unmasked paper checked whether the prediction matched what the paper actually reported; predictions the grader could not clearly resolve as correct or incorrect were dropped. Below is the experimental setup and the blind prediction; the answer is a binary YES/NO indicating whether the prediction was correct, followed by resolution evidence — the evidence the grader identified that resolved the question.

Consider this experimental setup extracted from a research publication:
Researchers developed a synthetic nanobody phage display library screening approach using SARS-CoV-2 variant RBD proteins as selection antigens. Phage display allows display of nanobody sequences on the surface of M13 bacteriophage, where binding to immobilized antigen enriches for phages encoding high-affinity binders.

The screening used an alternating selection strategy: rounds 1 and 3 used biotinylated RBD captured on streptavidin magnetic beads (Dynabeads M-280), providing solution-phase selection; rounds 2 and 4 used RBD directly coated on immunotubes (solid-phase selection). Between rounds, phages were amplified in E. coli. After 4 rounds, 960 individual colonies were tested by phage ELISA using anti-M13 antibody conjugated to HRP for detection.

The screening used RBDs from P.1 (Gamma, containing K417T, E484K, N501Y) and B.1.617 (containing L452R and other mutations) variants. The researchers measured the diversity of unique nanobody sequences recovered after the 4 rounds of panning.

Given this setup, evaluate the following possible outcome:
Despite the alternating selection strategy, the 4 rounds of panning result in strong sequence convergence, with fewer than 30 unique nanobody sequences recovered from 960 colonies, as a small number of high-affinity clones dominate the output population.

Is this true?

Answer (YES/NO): YES